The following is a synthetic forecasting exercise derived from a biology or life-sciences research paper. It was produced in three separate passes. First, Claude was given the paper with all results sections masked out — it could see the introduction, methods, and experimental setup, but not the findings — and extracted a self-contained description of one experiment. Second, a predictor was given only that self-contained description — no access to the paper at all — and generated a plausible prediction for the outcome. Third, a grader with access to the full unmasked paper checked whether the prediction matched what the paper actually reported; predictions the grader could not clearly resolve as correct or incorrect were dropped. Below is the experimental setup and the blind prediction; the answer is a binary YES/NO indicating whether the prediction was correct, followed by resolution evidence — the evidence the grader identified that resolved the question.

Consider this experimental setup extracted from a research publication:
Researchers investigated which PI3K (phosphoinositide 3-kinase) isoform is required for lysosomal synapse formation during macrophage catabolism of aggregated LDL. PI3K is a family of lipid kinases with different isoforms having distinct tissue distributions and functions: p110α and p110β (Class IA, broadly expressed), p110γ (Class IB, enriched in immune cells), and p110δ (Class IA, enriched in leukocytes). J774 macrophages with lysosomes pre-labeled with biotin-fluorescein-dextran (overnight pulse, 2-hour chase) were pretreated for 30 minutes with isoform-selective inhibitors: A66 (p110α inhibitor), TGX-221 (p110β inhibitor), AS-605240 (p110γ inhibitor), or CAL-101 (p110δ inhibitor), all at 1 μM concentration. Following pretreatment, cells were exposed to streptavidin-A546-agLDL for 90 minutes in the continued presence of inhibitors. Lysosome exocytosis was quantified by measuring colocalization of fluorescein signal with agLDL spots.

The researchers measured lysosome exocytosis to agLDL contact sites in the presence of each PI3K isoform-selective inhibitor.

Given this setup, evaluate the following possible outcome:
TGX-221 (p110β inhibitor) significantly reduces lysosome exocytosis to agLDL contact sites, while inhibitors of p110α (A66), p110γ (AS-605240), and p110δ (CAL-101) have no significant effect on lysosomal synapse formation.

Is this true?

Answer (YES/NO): NO